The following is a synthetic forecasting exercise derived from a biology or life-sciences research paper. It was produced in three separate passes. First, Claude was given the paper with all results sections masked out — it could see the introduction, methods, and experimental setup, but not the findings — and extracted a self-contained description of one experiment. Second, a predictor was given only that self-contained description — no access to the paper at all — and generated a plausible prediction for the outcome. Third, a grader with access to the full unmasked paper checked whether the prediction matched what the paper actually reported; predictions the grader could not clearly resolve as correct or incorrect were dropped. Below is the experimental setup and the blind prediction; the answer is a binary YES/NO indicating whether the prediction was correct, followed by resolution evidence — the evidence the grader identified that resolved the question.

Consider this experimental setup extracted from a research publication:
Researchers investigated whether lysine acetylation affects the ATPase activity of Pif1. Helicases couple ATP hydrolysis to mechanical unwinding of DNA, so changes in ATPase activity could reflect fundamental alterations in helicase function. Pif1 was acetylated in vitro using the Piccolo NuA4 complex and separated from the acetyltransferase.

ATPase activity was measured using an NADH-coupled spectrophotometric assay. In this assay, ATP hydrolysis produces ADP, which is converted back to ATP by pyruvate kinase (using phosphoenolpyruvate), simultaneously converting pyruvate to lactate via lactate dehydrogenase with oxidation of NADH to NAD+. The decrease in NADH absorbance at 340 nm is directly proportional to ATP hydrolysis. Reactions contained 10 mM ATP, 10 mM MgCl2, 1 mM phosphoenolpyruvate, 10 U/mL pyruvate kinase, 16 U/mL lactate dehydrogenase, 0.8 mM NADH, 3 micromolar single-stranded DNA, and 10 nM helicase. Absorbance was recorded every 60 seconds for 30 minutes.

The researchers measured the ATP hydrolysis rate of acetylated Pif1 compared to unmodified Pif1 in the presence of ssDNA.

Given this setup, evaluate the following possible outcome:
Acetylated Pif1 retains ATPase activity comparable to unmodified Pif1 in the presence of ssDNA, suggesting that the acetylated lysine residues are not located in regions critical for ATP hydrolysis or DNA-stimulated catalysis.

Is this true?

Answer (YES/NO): NO